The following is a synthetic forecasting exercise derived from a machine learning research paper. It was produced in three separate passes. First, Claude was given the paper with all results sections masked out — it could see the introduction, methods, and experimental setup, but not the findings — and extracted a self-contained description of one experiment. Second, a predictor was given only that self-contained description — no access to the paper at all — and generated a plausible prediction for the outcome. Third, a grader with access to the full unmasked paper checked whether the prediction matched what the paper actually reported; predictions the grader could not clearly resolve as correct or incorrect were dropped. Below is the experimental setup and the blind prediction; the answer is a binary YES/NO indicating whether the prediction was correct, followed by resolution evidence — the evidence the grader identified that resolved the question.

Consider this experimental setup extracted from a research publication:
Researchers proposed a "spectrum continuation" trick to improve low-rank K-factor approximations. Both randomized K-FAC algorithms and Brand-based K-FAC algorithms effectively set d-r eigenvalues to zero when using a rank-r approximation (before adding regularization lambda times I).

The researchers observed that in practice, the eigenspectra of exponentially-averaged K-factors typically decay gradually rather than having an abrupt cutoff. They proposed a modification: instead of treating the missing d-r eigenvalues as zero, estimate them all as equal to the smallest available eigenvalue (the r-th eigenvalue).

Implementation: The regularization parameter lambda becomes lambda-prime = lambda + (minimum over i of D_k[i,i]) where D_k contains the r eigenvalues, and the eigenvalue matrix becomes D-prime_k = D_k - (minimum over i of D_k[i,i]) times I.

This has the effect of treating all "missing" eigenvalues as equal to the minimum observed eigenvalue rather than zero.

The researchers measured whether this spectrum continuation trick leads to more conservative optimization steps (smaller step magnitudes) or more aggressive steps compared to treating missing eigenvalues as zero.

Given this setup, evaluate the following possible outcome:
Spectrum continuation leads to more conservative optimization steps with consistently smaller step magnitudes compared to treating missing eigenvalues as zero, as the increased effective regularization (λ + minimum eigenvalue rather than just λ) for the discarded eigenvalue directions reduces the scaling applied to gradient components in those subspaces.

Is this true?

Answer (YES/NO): YES